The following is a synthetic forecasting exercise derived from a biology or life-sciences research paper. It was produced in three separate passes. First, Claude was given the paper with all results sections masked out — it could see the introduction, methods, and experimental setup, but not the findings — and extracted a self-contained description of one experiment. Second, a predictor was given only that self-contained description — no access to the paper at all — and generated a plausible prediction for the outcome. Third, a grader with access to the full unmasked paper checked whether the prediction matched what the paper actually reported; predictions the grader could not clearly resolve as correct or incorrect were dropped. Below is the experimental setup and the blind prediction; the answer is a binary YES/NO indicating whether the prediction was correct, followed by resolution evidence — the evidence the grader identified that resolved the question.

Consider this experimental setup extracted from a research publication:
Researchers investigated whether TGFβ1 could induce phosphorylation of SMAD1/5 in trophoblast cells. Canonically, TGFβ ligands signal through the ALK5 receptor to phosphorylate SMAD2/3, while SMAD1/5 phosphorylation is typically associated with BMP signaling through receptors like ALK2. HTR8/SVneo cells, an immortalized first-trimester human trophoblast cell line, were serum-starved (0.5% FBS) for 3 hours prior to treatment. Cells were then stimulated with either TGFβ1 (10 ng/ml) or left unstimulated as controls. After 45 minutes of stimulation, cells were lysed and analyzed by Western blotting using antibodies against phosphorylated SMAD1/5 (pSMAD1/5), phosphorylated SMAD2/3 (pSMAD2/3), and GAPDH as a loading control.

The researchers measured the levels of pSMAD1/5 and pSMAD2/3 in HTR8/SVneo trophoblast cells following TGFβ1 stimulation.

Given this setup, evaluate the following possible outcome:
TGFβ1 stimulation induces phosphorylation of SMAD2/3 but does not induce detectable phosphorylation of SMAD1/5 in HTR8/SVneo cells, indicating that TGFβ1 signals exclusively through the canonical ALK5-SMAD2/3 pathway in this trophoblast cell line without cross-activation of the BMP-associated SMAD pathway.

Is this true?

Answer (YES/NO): NO